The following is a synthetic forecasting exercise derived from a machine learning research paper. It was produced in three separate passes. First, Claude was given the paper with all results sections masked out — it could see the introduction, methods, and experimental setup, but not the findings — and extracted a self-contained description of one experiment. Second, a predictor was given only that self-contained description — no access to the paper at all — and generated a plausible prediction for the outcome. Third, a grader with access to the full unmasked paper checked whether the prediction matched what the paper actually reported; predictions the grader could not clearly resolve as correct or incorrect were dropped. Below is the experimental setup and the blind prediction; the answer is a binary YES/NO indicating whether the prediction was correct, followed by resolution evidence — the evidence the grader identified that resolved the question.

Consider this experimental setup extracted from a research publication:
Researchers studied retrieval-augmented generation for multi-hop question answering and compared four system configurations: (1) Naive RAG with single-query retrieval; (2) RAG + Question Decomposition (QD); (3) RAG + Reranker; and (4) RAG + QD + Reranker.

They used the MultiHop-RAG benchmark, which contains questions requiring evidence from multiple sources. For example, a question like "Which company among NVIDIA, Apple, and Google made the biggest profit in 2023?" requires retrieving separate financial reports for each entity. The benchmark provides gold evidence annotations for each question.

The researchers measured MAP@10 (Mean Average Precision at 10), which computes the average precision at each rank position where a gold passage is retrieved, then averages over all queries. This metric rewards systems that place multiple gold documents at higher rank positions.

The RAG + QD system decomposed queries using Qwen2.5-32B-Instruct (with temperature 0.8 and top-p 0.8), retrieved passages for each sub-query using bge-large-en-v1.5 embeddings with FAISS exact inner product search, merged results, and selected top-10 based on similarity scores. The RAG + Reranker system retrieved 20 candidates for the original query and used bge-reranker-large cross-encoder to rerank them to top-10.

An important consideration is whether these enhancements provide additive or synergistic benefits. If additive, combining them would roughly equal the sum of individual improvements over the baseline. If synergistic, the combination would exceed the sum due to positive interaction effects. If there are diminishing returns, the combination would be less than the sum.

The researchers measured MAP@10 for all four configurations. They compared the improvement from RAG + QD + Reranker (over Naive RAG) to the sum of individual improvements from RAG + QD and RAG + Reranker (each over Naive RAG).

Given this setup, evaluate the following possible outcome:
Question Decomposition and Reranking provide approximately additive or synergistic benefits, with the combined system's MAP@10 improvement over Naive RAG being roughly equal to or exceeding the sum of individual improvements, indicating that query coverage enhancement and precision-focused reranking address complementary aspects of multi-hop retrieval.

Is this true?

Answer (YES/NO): YES